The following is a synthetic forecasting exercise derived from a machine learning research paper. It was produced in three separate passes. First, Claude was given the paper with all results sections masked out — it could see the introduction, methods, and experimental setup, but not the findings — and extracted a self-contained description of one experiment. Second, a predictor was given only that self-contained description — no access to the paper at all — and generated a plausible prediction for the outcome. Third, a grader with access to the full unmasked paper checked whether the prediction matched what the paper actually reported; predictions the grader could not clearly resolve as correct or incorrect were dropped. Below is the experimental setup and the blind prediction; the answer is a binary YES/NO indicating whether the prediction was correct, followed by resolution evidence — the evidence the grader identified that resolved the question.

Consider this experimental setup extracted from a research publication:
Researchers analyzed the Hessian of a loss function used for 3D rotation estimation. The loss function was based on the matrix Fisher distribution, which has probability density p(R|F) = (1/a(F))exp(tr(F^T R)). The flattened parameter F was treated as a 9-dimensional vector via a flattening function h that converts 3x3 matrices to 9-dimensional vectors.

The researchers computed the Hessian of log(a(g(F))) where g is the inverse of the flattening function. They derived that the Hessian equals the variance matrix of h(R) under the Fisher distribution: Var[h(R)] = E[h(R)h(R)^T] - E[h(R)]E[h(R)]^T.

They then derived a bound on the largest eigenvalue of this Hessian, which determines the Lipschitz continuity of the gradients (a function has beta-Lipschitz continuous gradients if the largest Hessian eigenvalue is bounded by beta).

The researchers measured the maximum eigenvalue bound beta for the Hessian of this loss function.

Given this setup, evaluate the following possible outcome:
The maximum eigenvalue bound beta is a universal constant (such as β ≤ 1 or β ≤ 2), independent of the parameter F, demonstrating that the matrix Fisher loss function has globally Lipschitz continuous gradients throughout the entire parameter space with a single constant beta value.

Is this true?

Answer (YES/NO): NO